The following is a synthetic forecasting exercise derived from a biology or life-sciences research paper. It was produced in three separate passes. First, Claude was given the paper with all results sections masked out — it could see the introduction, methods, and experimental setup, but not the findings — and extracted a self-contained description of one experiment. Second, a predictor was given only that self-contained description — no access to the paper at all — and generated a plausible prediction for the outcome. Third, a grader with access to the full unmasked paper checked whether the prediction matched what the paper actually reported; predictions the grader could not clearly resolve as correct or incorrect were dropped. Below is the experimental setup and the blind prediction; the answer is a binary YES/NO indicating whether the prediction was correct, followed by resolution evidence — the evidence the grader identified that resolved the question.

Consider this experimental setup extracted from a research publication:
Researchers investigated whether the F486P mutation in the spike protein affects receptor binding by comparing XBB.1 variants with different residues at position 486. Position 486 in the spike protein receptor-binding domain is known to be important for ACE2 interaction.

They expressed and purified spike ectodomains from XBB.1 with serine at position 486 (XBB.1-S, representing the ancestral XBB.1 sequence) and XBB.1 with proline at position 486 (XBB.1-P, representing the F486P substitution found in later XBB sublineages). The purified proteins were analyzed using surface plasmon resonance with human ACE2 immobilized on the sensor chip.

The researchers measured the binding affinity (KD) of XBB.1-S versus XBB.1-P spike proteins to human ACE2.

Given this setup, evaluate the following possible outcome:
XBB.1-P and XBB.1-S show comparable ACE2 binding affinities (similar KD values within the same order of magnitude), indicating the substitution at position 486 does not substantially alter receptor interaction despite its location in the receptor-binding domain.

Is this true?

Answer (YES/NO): NO